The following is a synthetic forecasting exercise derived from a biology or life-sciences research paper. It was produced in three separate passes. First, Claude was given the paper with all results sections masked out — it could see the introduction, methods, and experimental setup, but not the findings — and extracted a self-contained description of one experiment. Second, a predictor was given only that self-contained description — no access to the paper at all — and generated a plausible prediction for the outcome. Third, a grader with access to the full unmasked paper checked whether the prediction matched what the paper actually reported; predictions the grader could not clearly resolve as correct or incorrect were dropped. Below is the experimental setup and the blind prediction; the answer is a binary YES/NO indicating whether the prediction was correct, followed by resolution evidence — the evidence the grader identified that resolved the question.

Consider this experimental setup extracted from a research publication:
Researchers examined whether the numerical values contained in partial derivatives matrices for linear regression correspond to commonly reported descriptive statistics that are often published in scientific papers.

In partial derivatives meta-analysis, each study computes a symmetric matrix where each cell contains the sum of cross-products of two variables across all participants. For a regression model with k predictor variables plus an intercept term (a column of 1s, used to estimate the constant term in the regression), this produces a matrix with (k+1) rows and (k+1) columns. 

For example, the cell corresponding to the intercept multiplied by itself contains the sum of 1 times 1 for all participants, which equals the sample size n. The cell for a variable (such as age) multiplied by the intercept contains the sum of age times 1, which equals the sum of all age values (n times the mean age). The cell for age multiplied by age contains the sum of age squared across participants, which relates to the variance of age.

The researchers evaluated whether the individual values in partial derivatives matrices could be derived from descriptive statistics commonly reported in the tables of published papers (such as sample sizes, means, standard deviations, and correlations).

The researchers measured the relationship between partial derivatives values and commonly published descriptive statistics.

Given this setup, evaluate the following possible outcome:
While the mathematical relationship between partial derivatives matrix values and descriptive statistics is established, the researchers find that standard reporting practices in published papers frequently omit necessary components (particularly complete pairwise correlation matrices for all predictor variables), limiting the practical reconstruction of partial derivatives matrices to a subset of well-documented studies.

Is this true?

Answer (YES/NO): YES